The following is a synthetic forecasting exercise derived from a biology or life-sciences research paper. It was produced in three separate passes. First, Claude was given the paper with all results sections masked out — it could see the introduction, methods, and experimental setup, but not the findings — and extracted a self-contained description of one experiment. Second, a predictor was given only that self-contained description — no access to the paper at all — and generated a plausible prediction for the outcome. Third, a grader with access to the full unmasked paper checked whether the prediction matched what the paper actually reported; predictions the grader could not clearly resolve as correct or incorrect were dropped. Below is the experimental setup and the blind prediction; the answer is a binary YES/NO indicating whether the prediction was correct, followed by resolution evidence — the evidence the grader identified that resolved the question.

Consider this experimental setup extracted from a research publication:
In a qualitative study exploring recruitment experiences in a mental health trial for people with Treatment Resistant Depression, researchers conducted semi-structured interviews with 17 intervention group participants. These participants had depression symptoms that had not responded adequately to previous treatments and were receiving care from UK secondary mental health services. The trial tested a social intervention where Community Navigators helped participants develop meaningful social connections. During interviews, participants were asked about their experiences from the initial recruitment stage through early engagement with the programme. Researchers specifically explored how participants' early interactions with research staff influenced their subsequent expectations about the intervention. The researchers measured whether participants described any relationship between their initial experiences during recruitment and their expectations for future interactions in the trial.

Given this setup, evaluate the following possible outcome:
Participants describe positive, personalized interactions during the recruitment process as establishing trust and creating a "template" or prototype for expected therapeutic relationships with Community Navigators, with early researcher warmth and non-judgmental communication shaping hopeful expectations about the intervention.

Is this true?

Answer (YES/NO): YES